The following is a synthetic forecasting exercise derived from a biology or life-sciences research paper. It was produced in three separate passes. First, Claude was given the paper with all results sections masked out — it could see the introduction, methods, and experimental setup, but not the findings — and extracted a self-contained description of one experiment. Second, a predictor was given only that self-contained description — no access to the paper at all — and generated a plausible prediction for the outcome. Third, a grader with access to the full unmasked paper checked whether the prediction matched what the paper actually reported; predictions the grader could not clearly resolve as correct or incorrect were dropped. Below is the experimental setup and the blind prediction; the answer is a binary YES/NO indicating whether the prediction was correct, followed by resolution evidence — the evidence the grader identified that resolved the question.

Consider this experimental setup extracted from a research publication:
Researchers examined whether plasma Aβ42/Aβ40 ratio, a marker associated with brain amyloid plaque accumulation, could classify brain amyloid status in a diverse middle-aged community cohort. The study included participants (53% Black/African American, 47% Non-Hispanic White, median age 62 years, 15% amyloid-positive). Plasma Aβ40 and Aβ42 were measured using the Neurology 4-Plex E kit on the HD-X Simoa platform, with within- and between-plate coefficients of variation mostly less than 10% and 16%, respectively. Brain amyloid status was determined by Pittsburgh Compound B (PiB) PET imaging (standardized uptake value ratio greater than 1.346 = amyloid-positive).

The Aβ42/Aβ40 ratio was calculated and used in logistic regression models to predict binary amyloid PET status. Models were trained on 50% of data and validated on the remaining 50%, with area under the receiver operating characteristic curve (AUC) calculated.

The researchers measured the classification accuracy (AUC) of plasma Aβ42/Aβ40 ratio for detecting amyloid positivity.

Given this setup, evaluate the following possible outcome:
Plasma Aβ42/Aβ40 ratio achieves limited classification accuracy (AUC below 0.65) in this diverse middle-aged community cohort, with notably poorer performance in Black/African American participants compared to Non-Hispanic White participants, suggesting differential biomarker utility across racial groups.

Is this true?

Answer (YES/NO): NO